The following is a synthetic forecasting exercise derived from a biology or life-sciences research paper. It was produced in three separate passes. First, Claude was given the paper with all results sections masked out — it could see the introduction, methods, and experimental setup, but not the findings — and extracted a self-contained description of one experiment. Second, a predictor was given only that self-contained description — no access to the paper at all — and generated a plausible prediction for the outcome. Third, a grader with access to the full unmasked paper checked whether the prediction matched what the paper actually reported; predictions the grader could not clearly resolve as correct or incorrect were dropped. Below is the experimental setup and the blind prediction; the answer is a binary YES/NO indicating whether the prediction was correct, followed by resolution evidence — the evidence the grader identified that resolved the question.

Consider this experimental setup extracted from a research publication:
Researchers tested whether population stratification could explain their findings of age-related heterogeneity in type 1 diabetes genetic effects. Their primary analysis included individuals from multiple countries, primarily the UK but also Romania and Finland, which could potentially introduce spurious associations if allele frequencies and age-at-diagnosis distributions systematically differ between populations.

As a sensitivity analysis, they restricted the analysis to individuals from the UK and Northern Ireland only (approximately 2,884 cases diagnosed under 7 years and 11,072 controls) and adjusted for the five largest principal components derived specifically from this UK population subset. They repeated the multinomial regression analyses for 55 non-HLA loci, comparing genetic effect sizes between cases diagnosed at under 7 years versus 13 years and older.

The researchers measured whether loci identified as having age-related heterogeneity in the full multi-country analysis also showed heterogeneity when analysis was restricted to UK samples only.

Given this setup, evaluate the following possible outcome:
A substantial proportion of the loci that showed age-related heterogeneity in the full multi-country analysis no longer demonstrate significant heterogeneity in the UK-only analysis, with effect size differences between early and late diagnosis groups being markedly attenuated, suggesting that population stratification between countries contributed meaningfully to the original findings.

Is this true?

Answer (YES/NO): NO